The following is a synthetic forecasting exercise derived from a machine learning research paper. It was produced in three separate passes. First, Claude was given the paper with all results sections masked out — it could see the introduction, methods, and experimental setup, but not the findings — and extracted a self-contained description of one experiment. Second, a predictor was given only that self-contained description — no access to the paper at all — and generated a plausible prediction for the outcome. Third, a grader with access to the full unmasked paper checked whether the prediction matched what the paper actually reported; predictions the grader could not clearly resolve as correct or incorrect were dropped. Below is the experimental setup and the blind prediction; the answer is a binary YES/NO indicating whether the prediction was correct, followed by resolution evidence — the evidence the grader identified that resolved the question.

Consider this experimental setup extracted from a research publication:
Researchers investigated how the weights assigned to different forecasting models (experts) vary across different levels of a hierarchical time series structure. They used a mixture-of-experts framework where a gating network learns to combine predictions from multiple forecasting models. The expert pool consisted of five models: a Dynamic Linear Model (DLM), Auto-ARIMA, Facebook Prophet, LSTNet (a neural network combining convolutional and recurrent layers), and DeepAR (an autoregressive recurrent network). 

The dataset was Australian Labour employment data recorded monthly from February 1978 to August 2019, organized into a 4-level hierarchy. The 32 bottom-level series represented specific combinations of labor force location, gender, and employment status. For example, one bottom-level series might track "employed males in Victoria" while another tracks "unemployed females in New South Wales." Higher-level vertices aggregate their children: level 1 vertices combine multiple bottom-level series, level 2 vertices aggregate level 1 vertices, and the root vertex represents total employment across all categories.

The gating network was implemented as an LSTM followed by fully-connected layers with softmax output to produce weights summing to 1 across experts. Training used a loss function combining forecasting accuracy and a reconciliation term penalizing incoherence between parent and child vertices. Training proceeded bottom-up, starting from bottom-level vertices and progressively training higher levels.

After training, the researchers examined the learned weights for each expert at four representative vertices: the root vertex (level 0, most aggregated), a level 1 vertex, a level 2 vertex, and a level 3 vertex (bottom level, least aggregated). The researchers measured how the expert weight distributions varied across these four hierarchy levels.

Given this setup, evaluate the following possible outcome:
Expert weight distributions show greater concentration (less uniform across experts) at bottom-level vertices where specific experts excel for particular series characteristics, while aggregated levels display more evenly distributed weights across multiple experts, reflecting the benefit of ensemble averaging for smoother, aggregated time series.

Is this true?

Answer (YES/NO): NO